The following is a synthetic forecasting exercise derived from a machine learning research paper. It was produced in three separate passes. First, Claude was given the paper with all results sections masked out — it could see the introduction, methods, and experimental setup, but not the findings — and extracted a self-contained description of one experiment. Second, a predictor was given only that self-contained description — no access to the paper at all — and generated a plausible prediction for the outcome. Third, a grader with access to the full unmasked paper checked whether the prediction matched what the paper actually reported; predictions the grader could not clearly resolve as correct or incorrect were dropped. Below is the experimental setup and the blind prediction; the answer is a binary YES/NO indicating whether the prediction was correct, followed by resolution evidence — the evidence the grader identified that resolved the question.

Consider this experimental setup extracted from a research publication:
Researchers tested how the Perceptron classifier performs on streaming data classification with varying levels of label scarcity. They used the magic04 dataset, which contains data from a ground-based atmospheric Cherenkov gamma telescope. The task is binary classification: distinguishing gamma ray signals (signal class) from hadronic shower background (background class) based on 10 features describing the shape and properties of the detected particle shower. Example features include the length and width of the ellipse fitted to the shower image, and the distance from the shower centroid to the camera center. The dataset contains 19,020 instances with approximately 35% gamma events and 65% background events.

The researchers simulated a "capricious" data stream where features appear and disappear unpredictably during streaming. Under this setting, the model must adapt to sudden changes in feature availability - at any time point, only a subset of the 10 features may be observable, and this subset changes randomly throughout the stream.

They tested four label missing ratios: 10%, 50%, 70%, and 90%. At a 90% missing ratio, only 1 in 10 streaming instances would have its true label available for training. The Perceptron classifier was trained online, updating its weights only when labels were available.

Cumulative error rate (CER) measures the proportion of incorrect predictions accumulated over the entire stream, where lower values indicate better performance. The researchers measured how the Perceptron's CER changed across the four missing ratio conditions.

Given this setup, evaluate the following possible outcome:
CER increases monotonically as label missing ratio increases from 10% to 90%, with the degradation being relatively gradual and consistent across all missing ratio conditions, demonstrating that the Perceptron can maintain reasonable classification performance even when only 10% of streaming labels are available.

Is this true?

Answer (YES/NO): NO